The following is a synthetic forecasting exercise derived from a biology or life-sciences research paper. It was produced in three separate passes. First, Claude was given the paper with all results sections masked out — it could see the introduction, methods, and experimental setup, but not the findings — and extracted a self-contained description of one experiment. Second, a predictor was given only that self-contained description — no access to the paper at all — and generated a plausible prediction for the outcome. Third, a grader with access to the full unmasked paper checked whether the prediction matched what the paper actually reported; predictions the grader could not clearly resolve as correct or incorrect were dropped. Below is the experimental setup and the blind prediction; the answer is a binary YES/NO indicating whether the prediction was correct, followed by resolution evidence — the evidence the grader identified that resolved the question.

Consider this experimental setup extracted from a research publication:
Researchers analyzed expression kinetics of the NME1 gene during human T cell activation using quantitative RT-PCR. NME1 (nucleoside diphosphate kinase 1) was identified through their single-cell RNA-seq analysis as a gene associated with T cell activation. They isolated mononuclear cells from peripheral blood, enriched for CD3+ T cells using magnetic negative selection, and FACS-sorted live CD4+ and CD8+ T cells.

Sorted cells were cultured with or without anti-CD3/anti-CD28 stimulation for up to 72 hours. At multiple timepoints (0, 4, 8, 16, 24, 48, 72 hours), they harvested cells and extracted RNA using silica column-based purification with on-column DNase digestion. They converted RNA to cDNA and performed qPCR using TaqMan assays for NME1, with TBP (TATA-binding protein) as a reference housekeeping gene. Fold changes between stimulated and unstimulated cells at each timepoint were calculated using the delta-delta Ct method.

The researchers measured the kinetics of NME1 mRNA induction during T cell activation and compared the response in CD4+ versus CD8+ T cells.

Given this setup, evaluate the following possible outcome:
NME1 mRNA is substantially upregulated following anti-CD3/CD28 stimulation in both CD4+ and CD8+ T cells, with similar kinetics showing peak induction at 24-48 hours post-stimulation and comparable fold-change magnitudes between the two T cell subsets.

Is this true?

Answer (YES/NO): NO